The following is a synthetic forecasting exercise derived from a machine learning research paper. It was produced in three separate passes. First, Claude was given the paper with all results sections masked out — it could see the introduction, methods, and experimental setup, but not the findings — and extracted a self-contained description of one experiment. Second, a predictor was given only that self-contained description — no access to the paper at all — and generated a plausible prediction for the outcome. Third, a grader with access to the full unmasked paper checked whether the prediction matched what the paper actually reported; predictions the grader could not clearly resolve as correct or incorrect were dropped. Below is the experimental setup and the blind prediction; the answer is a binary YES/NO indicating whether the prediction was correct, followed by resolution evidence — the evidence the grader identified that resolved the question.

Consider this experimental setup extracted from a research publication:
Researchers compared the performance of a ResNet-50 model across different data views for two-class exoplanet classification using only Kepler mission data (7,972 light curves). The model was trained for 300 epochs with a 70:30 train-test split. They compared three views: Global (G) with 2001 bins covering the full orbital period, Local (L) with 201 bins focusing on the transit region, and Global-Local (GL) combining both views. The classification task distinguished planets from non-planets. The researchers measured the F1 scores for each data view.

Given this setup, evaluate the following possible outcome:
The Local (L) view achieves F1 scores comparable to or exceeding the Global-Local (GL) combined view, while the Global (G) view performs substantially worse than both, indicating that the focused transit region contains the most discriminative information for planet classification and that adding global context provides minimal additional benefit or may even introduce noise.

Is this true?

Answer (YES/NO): NO